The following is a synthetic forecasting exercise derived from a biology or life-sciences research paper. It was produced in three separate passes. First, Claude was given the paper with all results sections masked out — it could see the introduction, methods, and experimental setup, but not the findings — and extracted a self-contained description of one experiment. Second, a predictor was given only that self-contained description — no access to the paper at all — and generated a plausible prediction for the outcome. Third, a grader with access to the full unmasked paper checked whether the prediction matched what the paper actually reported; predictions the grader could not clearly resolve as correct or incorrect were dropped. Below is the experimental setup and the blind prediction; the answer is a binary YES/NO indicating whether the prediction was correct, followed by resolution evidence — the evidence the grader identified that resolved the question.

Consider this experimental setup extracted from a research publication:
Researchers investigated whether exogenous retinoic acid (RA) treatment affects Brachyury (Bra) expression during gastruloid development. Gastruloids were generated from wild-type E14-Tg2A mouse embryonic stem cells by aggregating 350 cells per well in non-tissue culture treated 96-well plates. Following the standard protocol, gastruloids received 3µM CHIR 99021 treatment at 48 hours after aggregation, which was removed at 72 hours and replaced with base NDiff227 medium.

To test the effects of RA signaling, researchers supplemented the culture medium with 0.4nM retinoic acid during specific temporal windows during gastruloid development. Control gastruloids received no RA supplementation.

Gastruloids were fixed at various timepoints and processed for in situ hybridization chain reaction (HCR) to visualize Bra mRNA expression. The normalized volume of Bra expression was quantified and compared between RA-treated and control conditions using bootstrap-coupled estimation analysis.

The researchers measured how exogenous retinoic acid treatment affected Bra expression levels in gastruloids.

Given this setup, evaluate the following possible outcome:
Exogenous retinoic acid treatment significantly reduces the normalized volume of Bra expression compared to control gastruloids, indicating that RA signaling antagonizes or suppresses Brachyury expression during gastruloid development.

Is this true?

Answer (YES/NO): YES